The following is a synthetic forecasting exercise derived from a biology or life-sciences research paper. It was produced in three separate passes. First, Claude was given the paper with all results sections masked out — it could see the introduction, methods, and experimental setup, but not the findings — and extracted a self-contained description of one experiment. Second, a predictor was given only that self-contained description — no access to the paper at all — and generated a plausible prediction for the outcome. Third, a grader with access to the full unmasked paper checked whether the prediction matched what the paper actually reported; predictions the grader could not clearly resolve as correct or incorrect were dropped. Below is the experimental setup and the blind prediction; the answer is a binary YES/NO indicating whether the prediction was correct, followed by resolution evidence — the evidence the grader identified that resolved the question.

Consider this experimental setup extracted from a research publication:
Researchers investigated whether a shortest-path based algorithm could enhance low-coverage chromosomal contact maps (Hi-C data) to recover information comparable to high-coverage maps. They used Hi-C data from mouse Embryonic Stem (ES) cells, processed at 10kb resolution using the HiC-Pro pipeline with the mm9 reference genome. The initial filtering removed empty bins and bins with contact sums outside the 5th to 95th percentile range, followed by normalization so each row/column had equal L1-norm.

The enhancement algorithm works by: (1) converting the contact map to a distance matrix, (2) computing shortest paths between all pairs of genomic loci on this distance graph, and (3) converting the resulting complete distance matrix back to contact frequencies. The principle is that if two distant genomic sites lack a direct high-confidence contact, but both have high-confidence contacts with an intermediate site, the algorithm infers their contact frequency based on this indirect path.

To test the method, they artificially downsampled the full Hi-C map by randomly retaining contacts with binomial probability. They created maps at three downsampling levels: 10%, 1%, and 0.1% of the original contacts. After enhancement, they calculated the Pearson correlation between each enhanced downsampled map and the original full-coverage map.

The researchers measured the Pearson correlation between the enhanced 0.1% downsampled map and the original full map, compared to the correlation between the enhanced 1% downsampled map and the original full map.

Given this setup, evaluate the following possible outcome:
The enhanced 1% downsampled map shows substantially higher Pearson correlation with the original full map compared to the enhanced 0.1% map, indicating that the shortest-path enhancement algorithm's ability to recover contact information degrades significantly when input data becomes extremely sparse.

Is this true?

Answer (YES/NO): NO